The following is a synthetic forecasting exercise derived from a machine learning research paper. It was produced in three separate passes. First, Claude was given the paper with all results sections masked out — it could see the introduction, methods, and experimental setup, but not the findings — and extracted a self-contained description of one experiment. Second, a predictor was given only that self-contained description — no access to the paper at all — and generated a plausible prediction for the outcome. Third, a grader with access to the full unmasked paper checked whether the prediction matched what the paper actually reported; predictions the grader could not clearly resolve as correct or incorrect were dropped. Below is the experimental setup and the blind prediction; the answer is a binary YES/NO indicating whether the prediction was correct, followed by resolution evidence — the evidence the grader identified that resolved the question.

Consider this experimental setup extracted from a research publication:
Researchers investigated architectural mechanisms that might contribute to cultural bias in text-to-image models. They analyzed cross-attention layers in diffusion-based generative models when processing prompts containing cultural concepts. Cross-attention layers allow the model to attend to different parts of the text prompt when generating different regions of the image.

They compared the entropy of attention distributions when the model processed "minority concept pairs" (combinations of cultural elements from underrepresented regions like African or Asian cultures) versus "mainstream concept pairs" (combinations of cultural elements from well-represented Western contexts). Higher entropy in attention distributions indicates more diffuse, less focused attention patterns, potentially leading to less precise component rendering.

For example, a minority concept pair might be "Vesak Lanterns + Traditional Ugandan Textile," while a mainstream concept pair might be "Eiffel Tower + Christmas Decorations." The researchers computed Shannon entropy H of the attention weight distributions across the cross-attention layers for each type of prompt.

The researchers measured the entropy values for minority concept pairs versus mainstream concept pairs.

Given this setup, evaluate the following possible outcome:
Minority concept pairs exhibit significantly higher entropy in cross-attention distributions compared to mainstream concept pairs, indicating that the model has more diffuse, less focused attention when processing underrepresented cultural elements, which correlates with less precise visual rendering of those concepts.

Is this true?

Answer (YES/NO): YES